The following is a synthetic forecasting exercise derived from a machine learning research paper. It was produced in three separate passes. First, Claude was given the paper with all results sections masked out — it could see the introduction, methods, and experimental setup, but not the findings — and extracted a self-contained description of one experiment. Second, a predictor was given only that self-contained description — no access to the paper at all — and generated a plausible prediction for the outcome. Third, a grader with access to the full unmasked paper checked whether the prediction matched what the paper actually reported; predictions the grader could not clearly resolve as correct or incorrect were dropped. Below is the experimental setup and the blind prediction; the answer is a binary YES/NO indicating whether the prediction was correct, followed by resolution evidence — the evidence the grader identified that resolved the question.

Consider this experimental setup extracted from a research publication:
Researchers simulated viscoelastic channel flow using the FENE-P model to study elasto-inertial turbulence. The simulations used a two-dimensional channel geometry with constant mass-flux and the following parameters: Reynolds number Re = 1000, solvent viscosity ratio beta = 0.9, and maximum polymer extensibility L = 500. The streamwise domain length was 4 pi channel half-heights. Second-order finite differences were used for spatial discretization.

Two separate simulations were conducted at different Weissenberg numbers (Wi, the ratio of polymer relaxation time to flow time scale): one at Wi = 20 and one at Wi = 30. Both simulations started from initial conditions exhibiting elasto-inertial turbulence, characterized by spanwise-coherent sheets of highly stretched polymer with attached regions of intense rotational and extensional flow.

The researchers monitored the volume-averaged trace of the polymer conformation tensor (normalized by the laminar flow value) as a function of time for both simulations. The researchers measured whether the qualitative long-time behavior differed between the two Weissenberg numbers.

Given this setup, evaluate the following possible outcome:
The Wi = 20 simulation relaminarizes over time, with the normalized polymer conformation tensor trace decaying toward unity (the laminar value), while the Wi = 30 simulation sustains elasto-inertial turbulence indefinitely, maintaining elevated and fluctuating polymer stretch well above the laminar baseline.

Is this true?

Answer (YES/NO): NO